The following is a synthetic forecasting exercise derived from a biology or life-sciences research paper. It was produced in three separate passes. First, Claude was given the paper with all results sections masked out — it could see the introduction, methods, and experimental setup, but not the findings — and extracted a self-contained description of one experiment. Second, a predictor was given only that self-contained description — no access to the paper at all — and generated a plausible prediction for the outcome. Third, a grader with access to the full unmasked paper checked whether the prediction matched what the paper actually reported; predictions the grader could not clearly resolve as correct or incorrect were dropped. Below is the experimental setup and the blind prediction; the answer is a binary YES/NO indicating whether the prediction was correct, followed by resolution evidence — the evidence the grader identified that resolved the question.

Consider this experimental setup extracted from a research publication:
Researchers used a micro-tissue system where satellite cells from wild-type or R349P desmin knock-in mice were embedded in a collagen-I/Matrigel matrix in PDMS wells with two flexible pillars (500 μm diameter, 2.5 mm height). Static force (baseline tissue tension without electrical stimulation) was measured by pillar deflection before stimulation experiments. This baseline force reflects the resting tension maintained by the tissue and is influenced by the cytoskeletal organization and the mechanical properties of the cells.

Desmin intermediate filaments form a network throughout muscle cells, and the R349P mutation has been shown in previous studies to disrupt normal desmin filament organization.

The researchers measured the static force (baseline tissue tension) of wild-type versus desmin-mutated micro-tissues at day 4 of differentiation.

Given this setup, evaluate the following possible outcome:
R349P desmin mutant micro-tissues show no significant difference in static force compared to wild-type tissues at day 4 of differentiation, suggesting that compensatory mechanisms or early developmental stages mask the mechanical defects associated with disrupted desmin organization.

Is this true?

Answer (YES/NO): NO